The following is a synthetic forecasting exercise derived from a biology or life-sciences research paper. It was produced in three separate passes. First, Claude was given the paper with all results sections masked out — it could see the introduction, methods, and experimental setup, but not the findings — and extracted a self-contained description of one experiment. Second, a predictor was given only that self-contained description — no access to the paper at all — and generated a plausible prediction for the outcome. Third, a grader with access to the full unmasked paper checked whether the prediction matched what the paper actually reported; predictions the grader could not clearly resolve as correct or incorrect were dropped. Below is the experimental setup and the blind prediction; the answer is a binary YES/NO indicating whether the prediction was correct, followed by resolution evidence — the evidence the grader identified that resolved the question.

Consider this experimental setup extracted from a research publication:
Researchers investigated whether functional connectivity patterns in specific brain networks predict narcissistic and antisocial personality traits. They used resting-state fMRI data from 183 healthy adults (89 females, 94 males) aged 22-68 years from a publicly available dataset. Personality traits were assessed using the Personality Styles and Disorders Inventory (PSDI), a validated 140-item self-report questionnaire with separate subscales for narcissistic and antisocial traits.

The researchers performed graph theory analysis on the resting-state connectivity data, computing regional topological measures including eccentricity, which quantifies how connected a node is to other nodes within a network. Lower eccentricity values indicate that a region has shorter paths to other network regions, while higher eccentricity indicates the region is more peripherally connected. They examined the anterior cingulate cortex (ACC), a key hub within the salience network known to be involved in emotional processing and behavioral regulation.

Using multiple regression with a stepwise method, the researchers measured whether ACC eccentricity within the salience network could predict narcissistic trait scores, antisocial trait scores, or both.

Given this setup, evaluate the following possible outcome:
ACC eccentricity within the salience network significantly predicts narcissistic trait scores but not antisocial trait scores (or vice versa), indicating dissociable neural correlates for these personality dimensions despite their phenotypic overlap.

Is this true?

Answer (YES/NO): NO